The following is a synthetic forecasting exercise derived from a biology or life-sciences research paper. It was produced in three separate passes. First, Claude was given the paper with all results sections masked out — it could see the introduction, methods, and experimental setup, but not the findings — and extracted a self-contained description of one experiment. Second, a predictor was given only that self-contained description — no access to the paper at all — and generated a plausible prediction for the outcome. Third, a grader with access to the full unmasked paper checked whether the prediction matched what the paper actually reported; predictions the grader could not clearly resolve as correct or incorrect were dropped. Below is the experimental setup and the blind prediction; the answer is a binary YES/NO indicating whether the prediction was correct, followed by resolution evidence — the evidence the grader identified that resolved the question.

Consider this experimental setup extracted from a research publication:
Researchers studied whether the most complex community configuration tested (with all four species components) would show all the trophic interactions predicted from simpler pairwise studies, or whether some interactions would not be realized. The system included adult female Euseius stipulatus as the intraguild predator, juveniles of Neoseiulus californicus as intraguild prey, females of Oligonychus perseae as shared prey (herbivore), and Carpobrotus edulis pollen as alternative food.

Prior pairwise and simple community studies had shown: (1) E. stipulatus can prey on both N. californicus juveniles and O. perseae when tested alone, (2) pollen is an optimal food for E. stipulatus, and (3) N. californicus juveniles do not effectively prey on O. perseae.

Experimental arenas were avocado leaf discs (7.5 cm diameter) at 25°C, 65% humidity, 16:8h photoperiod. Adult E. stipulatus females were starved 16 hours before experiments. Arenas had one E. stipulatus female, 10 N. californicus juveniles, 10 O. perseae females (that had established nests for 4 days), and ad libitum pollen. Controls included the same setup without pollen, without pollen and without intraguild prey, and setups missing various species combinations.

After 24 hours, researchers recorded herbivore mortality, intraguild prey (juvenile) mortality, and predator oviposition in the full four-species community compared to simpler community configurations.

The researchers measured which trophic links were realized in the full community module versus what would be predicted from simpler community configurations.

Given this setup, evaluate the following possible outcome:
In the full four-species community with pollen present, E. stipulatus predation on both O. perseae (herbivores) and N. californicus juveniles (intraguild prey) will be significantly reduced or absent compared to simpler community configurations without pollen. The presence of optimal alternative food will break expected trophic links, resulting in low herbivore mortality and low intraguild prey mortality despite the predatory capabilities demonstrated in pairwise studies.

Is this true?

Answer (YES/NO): NO